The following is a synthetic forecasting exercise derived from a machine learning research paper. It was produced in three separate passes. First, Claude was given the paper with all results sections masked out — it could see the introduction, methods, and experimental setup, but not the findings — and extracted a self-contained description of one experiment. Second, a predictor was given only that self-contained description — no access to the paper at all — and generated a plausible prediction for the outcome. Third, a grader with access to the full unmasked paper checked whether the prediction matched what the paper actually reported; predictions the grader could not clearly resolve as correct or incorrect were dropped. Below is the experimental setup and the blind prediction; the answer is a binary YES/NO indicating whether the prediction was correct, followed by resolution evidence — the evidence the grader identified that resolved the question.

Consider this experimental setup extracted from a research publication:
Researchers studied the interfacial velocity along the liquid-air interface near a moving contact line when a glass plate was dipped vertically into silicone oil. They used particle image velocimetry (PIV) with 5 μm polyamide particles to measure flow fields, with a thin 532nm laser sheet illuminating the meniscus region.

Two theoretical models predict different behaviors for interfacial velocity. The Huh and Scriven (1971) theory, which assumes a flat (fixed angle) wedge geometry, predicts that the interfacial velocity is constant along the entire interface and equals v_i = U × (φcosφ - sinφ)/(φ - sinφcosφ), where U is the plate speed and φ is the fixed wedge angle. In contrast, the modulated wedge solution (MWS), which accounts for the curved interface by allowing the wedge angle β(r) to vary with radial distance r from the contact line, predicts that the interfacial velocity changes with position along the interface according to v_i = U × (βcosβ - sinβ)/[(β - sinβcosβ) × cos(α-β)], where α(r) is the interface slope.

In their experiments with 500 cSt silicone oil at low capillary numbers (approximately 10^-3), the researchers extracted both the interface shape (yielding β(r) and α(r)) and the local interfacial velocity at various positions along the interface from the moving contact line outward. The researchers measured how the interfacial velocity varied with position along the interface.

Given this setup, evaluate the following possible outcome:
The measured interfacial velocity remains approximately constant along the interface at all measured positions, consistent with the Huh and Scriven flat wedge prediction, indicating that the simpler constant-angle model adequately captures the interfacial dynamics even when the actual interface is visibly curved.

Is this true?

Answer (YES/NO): NO